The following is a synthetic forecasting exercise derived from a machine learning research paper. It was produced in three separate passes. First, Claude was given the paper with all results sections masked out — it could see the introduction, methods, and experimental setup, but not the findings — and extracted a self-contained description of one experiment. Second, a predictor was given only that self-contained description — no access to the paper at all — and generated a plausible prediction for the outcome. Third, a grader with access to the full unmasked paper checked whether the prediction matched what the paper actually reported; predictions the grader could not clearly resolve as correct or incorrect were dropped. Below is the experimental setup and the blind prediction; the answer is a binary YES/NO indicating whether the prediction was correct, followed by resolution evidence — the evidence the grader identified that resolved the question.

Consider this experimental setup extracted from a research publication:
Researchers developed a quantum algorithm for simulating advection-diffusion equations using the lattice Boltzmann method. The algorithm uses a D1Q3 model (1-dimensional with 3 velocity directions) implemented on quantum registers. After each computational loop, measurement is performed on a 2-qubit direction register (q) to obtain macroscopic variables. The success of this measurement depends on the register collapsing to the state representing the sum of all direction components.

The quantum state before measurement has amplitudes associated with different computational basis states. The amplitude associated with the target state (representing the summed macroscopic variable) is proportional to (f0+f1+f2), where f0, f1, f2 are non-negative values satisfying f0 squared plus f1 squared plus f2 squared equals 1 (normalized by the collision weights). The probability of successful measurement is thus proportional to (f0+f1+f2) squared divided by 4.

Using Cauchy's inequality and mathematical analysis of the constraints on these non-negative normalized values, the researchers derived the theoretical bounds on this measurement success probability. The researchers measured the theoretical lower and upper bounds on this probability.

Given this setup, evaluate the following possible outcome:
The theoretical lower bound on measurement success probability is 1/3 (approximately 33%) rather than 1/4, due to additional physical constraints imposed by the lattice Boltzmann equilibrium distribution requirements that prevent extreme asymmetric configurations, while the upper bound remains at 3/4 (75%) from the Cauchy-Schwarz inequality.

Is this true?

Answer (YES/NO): NO